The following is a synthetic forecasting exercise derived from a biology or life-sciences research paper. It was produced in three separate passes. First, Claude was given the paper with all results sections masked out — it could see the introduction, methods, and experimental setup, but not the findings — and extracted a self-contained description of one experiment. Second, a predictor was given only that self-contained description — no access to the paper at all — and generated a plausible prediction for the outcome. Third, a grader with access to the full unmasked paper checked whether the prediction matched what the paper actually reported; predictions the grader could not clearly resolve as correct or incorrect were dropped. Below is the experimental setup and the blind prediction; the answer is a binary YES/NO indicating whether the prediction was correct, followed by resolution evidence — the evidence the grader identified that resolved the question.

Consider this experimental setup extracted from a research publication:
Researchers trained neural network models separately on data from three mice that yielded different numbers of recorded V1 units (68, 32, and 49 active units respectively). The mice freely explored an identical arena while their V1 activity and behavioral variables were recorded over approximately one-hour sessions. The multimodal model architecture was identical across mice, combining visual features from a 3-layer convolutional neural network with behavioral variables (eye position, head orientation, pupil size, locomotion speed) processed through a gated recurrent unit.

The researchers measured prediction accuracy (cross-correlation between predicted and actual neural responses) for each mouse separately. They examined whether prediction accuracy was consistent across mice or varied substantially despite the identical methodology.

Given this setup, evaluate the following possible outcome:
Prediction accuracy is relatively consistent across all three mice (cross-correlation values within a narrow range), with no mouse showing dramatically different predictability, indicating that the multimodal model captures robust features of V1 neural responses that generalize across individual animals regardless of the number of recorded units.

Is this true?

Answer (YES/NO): NO